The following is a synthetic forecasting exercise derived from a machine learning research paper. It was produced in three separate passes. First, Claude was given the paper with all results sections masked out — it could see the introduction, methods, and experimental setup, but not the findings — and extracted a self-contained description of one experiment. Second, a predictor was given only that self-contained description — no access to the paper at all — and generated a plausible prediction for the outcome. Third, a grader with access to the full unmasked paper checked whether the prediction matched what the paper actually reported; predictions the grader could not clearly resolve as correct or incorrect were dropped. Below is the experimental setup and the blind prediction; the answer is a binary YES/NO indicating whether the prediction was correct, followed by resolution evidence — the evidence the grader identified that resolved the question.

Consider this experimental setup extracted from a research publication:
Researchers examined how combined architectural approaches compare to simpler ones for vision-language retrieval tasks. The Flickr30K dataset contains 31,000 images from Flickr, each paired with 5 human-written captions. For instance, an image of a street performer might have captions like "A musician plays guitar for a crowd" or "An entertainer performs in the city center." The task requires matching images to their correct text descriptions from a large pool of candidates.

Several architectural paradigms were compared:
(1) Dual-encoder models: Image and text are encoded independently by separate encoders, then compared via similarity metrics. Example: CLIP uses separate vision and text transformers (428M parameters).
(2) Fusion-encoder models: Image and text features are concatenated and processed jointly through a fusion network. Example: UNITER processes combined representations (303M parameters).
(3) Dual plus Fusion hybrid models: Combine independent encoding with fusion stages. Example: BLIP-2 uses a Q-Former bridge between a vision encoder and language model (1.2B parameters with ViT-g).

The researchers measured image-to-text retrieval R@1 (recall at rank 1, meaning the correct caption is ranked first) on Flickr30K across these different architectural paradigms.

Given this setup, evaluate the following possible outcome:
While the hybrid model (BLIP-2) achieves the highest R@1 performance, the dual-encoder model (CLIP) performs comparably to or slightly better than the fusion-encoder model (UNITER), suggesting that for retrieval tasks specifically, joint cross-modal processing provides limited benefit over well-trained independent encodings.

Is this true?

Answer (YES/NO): YES